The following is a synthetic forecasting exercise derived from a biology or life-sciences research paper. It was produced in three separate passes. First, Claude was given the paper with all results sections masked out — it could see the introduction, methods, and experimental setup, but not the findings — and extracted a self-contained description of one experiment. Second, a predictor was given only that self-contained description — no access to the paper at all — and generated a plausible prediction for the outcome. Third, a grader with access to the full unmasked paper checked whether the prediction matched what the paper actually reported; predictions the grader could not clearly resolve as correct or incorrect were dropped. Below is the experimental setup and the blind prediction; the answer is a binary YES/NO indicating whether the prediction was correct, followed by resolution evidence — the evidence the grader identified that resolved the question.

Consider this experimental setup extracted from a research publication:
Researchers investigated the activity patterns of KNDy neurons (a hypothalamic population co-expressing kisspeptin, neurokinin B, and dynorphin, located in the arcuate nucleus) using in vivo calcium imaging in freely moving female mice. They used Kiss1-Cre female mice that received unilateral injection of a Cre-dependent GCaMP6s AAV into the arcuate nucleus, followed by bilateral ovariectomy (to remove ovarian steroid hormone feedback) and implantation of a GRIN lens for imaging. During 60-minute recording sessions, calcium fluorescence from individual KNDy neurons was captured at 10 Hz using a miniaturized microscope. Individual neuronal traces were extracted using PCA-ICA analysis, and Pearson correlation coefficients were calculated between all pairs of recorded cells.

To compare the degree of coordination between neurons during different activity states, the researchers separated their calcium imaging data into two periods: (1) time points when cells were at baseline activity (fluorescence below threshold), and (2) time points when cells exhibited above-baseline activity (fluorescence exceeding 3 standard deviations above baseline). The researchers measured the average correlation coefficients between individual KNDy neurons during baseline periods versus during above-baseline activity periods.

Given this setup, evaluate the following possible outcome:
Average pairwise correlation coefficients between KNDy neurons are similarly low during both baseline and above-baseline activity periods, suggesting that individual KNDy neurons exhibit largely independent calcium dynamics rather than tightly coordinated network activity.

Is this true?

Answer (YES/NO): NO